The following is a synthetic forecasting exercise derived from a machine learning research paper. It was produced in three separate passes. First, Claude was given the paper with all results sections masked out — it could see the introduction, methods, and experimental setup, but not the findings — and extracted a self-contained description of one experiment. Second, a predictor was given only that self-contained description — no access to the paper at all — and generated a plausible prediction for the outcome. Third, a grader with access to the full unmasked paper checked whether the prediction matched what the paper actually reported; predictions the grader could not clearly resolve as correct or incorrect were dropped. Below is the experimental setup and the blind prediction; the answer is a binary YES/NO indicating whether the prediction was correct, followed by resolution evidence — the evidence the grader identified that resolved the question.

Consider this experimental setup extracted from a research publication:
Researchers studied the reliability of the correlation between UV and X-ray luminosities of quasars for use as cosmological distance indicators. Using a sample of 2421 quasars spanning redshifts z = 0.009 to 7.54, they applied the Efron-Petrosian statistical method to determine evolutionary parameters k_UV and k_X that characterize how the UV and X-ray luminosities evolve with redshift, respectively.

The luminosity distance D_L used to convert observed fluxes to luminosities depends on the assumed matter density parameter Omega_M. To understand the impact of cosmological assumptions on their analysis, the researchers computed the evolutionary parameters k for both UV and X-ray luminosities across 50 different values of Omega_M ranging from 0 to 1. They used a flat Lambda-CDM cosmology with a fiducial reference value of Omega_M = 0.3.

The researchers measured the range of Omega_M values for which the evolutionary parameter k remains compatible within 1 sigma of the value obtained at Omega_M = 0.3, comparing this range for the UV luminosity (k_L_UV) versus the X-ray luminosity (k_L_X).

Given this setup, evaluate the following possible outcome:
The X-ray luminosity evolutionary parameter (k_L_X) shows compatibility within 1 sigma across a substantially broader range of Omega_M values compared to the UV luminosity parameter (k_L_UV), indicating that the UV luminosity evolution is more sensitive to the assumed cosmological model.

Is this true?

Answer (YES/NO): NO